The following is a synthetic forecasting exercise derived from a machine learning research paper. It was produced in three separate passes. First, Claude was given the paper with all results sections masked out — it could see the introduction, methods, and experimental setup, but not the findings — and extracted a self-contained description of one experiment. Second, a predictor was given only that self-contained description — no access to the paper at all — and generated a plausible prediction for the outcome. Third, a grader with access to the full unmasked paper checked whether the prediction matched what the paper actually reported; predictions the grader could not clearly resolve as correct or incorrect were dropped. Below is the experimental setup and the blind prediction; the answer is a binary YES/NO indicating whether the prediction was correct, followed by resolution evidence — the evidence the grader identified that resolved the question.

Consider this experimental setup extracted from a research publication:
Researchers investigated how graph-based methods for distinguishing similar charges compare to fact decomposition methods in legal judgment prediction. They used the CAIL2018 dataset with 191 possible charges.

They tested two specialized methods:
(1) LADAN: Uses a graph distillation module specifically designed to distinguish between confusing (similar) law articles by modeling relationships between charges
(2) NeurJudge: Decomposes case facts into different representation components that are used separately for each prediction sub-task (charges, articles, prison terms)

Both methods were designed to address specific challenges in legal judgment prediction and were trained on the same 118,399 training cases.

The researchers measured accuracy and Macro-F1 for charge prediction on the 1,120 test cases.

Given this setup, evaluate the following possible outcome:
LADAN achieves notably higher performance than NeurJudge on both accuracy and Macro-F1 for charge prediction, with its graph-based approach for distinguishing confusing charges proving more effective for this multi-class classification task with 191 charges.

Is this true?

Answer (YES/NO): NO